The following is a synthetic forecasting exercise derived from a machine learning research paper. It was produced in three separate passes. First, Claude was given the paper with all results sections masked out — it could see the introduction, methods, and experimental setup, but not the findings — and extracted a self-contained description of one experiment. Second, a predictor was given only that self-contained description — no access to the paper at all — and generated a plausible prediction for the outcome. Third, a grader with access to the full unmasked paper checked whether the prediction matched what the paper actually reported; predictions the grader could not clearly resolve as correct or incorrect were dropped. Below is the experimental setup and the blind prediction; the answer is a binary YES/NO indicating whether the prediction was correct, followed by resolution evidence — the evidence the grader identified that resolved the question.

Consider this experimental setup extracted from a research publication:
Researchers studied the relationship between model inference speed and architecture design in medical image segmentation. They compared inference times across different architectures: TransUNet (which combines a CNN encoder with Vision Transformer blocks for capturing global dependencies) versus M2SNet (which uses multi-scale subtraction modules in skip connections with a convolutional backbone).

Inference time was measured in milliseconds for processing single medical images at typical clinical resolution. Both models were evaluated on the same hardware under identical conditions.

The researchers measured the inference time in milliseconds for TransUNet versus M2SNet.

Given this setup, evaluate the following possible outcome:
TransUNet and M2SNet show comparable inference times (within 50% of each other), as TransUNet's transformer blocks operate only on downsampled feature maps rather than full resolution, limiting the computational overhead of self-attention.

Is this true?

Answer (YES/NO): NO